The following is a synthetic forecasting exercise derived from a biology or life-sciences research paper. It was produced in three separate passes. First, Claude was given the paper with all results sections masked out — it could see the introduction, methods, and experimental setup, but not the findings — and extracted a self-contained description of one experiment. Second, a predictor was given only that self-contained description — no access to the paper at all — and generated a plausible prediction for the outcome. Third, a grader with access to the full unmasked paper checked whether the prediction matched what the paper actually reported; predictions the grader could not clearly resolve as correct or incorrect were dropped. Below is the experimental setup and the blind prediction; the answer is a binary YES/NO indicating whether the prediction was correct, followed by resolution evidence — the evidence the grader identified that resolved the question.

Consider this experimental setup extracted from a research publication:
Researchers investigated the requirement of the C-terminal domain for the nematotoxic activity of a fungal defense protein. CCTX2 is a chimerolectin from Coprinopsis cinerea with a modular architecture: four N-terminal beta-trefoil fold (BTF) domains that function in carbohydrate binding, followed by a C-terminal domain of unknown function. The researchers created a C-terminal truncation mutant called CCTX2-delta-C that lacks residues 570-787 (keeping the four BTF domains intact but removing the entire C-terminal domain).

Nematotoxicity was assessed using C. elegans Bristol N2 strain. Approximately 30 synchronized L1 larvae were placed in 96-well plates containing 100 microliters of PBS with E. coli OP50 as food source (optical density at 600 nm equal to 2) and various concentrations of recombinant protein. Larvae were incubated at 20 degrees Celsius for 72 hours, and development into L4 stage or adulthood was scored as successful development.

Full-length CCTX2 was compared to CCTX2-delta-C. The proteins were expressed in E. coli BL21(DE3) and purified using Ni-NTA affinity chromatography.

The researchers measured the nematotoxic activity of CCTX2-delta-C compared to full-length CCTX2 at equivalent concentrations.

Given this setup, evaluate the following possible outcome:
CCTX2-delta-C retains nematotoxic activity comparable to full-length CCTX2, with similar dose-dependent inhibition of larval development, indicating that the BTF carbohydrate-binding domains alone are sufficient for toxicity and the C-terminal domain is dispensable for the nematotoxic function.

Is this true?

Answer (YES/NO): NO